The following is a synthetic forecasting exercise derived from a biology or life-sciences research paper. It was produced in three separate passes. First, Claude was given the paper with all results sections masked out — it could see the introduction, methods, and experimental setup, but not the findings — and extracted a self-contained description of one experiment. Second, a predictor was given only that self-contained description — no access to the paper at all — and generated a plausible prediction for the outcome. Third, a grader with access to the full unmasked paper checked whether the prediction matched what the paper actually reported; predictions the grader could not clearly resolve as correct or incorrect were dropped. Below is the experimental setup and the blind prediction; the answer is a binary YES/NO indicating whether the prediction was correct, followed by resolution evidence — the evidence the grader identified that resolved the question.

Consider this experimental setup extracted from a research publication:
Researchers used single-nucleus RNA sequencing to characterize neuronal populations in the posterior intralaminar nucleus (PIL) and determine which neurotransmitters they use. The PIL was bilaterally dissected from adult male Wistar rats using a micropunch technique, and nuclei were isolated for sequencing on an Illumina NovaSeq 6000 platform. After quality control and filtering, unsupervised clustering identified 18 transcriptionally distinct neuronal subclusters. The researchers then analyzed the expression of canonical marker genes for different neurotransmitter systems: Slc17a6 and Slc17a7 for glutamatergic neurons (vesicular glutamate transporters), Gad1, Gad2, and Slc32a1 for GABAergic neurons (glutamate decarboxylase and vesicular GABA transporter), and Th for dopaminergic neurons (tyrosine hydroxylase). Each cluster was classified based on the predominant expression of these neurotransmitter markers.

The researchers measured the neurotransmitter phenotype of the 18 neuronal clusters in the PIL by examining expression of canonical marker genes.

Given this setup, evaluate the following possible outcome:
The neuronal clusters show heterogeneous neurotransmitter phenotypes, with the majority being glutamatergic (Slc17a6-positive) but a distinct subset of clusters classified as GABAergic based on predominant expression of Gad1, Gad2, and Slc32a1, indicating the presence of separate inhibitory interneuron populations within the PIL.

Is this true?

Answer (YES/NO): NO